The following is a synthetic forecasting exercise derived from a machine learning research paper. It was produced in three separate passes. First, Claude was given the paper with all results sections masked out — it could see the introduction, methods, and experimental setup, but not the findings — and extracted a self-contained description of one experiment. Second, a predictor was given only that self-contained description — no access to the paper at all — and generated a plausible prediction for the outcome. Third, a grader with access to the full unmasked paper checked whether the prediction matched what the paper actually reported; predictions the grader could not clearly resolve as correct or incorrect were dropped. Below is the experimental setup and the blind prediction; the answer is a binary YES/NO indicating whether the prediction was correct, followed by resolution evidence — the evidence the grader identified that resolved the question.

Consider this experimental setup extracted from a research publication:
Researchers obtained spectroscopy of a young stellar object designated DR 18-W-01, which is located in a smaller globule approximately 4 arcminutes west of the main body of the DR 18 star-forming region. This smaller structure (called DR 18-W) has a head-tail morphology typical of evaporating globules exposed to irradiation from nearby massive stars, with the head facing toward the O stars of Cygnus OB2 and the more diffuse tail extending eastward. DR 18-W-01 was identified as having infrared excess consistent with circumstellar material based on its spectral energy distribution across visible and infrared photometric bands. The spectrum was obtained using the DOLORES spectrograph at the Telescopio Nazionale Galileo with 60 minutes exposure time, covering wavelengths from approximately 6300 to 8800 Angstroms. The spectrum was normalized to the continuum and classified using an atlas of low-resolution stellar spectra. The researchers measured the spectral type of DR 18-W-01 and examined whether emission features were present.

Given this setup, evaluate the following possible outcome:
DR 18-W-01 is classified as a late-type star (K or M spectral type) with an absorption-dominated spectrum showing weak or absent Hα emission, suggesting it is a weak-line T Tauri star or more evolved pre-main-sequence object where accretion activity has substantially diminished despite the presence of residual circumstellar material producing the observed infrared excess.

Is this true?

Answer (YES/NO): NO